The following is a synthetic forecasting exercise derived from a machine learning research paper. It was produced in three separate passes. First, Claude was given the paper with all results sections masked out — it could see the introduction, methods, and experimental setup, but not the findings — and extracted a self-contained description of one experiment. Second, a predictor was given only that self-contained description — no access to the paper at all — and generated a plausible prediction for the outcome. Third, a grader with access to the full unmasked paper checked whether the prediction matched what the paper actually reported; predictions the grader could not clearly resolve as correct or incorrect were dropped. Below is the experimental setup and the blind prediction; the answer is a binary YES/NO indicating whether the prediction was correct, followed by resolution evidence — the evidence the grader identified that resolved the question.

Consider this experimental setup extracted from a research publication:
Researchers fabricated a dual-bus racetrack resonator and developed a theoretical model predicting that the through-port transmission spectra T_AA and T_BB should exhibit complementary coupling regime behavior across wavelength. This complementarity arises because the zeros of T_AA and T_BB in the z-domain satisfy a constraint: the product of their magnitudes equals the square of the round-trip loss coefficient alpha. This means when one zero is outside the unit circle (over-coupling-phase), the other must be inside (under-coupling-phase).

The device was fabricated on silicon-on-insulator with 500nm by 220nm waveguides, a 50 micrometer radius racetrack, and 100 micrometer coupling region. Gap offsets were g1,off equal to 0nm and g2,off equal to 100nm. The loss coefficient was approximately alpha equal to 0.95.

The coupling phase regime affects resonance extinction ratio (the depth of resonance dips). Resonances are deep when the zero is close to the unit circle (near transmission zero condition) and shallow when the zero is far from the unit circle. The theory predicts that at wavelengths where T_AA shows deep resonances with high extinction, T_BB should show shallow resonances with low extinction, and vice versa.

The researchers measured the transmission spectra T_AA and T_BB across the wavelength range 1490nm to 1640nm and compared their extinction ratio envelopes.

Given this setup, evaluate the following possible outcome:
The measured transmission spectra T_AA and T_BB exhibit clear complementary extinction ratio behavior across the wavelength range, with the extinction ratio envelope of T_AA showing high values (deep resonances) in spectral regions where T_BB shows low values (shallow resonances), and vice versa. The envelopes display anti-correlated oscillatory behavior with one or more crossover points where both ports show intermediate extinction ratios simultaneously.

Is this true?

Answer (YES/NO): YES